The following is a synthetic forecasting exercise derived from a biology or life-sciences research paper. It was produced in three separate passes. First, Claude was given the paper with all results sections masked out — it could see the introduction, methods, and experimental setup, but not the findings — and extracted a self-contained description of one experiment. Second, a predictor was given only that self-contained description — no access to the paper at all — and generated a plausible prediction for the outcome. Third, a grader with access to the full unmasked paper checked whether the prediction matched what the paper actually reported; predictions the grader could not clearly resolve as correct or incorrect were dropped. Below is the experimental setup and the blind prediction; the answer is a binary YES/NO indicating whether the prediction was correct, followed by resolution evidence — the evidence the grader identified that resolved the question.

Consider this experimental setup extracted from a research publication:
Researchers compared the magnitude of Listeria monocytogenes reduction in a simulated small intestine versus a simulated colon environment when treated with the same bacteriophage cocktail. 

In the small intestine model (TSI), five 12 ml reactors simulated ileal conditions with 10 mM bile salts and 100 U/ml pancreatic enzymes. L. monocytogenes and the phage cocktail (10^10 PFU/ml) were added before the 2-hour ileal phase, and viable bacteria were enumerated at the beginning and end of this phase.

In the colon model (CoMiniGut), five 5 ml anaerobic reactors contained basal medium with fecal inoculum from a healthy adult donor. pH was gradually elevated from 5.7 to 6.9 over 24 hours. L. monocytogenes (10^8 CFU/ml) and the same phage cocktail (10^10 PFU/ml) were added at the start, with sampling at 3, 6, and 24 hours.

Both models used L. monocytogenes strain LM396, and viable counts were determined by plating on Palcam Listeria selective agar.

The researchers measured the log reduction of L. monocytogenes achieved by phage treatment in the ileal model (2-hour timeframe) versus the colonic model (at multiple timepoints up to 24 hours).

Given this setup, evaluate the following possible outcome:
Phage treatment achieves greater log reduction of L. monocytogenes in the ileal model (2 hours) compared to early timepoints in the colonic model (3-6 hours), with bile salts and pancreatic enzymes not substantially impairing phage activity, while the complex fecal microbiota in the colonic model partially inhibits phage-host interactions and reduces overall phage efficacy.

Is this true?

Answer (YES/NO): NO